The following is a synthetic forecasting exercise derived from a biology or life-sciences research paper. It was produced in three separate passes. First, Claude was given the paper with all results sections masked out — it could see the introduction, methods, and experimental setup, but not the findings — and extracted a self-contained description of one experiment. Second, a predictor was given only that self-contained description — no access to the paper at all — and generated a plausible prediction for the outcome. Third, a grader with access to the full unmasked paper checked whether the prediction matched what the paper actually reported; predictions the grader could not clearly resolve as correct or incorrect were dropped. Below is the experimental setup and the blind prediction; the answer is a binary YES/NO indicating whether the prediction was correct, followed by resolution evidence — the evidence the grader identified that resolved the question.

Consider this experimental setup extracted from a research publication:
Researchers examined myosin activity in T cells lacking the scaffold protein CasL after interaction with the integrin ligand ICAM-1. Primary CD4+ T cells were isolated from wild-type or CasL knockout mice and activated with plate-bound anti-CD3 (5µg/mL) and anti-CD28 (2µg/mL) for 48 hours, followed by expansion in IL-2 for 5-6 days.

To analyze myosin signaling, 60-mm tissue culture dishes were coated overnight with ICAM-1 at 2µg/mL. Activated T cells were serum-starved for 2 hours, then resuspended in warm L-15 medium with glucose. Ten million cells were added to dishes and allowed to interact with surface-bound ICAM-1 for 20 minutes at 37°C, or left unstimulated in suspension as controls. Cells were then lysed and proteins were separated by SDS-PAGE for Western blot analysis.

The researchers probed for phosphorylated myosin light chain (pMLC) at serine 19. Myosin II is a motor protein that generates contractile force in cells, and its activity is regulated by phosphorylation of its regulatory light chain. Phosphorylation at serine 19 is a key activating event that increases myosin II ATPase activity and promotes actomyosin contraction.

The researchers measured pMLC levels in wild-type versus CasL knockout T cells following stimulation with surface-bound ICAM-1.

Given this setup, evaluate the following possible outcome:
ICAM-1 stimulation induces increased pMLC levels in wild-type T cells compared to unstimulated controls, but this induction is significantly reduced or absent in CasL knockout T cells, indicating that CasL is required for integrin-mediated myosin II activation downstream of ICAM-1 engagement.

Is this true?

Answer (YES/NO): NO